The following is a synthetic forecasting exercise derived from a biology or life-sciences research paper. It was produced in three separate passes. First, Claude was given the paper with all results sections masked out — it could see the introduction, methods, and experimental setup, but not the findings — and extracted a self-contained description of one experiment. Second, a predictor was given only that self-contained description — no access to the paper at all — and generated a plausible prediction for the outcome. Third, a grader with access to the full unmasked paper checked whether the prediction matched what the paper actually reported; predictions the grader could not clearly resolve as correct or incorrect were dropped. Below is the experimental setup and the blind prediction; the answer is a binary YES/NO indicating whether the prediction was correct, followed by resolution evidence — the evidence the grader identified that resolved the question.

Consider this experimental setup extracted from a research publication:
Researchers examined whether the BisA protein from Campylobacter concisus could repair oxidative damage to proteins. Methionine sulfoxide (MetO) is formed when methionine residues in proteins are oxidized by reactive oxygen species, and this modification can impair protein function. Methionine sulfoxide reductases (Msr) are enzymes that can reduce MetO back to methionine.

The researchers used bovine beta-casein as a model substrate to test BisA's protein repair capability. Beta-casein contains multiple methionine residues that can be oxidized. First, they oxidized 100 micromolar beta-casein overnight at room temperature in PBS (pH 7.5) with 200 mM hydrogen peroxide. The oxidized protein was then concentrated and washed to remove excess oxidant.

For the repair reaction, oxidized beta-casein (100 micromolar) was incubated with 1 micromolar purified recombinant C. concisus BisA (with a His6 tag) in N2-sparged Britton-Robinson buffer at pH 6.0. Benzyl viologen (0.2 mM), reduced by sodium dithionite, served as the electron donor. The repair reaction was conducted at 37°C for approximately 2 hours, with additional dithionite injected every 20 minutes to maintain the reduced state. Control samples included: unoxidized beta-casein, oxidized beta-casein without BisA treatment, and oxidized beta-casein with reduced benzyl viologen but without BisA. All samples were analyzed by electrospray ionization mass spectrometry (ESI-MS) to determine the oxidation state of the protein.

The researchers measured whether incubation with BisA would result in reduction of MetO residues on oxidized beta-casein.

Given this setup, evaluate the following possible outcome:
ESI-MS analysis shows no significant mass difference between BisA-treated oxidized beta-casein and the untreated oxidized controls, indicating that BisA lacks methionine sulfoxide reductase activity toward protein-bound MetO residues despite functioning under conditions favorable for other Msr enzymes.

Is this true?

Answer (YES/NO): NO